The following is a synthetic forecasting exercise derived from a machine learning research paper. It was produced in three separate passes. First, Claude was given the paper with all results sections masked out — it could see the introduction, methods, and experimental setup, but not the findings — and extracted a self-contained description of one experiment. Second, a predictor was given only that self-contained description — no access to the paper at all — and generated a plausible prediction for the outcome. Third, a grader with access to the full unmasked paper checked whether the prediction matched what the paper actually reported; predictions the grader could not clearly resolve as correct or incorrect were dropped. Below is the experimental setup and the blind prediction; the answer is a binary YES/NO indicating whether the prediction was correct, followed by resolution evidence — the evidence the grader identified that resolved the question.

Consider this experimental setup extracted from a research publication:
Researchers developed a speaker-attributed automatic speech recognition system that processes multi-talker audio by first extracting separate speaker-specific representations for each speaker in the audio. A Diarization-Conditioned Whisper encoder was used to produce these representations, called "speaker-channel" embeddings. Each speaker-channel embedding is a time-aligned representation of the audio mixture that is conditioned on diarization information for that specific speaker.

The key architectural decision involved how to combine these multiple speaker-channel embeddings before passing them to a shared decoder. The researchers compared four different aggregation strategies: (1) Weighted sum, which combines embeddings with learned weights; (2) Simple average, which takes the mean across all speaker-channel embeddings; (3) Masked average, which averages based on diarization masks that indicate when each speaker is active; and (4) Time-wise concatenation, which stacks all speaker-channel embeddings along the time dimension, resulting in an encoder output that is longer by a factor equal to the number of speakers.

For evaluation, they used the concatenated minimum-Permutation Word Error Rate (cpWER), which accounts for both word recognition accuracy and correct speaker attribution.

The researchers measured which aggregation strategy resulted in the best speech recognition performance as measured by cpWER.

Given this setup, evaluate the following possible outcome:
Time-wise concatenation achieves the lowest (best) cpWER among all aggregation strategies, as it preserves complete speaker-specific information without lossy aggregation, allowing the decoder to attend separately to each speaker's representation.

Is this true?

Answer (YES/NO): YES